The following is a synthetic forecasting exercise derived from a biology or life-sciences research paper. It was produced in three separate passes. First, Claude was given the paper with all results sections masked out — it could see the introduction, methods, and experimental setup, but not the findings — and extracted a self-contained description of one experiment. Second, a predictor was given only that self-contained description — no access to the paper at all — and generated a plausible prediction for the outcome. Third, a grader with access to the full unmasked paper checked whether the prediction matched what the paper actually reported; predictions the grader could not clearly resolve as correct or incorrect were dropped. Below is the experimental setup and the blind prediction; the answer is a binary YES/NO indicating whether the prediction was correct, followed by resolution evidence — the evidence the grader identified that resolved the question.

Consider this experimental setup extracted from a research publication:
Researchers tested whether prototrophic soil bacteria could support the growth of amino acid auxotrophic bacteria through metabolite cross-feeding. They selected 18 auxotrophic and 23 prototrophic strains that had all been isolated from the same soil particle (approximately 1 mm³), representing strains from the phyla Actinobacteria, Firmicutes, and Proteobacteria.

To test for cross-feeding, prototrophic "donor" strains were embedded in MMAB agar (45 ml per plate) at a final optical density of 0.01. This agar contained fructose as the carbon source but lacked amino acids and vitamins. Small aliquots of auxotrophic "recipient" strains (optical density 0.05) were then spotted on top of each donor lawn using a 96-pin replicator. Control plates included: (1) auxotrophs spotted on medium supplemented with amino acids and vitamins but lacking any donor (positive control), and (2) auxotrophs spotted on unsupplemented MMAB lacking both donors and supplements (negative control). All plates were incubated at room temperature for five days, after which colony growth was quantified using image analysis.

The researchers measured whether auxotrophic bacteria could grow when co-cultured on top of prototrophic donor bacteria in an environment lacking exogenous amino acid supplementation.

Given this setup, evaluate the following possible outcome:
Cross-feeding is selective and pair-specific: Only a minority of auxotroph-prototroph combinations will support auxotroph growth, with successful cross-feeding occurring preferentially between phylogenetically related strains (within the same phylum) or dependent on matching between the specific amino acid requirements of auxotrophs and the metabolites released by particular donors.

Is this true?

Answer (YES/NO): NO